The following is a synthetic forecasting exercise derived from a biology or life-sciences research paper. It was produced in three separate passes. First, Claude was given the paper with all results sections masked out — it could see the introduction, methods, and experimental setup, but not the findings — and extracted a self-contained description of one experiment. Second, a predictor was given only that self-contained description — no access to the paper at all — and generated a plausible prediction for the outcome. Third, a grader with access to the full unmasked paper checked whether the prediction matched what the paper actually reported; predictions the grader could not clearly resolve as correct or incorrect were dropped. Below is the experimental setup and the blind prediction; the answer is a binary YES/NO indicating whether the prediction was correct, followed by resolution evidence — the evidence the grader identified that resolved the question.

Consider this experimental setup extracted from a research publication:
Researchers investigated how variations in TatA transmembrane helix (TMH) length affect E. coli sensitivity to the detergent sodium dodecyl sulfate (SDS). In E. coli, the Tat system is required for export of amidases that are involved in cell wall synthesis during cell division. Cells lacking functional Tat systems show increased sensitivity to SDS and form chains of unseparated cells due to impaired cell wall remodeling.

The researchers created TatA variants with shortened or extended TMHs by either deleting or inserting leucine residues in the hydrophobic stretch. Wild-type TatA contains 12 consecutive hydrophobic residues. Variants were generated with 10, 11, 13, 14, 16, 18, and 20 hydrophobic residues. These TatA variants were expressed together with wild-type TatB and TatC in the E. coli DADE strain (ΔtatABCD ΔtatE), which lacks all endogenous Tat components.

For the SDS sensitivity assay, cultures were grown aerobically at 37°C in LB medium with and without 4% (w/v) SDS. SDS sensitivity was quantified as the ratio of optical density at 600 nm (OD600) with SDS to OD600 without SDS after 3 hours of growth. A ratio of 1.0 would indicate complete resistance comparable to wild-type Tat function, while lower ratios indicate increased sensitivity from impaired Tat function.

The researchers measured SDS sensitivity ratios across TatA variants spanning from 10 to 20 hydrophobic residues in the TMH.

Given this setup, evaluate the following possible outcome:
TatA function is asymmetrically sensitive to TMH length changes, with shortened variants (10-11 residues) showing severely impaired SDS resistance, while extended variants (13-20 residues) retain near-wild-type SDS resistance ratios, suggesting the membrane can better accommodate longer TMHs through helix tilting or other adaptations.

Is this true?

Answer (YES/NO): NO